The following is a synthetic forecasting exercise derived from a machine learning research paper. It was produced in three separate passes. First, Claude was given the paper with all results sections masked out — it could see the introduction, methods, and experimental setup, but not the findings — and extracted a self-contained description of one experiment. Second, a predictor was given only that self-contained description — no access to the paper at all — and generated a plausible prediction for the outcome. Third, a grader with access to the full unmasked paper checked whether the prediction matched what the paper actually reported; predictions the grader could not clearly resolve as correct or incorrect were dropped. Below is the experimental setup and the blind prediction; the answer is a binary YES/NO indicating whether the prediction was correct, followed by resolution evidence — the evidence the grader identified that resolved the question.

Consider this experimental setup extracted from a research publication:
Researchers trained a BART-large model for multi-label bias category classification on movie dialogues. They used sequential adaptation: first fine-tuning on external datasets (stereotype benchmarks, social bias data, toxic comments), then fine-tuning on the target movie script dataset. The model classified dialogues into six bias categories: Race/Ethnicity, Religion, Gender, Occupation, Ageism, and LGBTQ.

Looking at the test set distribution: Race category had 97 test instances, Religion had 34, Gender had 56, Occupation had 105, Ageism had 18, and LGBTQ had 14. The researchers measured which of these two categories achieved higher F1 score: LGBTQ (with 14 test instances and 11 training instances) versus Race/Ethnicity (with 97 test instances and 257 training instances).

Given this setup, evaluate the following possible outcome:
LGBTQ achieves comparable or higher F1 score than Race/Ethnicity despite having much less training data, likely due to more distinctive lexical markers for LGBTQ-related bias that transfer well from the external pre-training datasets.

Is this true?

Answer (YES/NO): YES